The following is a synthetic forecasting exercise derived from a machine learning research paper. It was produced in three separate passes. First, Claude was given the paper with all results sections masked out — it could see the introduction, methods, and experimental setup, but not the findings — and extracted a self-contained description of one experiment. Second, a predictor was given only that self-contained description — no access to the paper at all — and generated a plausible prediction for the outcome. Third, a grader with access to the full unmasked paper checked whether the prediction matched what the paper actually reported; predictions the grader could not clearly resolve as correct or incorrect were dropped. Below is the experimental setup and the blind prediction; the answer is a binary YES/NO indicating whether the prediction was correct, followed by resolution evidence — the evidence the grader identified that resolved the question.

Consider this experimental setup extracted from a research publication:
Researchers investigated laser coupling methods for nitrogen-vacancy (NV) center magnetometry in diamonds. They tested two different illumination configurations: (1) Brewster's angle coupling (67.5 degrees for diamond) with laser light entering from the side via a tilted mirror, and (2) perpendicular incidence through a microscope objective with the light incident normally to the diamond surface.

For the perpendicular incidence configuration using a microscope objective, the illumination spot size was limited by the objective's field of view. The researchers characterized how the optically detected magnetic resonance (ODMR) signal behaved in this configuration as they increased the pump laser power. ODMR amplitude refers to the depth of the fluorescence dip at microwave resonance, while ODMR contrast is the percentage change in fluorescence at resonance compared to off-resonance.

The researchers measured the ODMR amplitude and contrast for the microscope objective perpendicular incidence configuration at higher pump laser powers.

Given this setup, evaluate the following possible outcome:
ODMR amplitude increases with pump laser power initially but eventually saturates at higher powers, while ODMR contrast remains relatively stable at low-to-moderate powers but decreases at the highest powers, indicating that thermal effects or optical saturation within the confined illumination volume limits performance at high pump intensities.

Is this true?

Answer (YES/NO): YES